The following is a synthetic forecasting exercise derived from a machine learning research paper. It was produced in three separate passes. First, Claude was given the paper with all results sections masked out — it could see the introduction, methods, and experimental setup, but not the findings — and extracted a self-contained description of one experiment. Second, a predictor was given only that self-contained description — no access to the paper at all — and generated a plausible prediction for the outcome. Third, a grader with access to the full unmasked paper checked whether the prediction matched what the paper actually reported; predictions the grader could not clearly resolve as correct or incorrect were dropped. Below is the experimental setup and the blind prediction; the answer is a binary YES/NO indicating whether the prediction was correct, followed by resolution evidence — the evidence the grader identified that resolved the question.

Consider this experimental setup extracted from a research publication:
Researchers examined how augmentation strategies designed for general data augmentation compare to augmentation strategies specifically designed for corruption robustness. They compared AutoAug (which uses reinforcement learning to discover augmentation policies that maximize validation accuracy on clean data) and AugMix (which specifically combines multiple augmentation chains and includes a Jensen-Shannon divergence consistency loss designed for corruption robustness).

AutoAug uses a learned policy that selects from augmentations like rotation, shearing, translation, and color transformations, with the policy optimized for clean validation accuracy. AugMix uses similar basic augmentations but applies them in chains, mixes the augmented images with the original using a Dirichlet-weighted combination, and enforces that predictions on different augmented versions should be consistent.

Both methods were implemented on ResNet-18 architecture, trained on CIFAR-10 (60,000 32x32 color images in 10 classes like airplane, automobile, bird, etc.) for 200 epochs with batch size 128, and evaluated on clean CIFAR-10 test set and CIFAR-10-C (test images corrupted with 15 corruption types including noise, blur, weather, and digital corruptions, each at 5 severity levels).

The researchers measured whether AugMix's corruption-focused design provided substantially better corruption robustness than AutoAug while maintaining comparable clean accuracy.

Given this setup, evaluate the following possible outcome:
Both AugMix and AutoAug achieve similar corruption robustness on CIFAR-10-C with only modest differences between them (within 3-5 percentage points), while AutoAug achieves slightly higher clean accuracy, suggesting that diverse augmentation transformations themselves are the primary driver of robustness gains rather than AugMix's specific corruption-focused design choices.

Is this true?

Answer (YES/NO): NO